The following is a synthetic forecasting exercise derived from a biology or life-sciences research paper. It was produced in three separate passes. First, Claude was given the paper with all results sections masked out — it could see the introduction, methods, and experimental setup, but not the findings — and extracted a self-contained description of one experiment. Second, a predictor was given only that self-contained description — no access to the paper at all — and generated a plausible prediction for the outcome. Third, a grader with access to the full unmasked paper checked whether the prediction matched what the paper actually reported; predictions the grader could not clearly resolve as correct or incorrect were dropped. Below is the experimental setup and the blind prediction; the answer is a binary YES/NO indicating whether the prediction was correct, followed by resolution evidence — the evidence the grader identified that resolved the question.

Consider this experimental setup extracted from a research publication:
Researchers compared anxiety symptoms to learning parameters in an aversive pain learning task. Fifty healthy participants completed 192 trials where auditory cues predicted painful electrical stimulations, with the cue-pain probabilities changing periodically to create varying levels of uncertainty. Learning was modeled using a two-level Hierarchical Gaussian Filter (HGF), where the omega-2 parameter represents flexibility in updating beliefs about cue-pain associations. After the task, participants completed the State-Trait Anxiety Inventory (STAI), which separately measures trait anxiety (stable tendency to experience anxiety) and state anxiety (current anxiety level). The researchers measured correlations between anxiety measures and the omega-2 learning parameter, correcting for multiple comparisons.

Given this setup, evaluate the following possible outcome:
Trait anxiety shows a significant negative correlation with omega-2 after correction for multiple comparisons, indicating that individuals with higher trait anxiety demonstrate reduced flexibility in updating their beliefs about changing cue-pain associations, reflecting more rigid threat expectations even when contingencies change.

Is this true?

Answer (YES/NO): NO